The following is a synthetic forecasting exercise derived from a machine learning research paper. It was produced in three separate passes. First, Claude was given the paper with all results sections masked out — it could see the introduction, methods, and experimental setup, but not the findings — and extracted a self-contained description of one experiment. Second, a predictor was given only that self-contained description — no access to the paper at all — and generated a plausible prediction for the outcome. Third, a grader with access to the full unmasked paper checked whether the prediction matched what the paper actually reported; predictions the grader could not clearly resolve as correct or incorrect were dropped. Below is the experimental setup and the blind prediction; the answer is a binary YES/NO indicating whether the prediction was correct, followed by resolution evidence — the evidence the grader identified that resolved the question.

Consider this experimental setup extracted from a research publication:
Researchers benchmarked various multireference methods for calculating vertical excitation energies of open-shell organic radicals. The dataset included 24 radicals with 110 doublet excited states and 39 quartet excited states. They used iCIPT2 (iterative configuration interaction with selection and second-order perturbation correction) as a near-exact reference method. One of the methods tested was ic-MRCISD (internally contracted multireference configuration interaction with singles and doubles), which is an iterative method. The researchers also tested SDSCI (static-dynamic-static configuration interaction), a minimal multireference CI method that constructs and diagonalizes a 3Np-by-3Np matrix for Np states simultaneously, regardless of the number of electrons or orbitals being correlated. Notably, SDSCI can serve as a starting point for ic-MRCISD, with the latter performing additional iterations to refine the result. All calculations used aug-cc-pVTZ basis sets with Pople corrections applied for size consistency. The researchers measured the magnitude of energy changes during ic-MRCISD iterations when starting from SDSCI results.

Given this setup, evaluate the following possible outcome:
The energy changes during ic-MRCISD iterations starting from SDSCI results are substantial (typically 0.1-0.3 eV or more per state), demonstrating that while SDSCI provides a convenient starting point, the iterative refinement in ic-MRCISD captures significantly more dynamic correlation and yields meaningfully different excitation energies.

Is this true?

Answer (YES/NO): NO